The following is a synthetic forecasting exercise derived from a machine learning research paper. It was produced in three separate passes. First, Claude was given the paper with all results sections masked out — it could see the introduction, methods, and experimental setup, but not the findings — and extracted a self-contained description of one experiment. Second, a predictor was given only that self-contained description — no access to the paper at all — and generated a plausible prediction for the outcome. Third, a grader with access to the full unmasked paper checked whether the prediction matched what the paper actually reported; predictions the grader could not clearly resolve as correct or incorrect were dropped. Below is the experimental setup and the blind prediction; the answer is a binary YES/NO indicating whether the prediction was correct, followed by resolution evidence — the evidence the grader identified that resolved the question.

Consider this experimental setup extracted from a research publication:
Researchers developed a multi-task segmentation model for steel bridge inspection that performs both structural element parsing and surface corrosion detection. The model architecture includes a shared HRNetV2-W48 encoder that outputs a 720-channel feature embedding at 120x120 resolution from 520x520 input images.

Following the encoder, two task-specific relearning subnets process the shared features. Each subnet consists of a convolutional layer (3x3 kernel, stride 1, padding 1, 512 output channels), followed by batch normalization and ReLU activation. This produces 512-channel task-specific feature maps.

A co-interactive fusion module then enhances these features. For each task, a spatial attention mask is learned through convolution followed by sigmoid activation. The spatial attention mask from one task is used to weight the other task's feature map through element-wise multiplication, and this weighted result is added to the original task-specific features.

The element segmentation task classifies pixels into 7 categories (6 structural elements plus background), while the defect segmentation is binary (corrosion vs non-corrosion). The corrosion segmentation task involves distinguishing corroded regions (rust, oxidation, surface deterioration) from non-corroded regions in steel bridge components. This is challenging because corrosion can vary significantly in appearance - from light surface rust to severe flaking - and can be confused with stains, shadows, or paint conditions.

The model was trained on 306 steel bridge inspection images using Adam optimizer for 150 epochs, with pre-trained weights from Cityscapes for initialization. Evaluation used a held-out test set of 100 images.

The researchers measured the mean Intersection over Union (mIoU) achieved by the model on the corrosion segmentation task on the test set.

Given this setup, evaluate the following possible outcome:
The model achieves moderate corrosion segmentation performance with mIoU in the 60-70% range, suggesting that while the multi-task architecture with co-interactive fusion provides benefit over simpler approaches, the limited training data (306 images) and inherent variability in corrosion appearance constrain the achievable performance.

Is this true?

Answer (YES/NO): NO